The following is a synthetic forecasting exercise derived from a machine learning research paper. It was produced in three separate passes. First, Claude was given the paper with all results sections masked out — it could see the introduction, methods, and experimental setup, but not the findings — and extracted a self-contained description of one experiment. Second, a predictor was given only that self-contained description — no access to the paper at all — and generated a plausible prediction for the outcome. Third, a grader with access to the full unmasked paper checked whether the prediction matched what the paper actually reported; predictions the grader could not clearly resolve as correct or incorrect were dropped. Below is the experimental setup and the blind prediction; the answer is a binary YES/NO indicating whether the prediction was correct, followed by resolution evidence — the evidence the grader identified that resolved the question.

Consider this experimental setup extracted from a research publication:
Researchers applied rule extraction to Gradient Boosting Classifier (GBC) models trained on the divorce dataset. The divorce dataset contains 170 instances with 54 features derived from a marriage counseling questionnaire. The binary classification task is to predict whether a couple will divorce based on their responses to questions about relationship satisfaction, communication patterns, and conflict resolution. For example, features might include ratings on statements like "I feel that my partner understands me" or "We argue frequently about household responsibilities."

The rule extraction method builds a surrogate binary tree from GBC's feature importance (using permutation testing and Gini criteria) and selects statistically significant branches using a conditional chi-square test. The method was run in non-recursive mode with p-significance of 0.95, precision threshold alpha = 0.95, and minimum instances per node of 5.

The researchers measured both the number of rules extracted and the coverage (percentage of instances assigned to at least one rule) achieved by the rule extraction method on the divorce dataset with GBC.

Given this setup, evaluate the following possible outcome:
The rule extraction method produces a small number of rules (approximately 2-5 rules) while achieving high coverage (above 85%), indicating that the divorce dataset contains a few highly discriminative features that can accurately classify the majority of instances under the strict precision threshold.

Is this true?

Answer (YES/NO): YES